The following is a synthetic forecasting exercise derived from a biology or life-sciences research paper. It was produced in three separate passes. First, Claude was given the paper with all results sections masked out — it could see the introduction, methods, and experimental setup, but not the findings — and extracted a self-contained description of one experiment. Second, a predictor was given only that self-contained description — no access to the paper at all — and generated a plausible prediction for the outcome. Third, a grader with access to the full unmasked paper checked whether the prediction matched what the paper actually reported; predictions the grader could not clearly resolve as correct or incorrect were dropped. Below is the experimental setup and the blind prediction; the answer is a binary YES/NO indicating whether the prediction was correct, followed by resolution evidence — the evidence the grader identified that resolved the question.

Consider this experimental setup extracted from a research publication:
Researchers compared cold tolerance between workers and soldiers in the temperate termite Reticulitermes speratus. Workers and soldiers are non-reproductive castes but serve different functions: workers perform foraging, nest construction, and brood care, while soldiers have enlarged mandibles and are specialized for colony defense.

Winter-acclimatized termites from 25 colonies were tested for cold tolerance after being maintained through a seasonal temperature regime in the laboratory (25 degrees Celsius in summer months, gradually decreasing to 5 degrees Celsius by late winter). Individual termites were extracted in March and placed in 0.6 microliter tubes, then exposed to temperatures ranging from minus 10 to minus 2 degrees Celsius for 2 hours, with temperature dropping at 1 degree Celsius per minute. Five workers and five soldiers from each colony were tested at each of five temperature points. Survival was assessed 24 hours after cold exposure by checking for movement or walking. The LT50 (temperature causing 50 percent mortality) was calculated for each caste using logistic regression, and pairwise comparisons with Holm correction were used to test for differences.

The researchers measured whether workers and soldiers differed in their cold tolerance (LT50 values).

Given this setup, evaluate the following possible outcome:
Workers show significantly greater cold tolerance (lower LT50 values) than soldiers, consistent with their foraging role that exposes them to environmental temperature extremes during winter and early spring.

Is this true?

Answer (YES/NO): NO